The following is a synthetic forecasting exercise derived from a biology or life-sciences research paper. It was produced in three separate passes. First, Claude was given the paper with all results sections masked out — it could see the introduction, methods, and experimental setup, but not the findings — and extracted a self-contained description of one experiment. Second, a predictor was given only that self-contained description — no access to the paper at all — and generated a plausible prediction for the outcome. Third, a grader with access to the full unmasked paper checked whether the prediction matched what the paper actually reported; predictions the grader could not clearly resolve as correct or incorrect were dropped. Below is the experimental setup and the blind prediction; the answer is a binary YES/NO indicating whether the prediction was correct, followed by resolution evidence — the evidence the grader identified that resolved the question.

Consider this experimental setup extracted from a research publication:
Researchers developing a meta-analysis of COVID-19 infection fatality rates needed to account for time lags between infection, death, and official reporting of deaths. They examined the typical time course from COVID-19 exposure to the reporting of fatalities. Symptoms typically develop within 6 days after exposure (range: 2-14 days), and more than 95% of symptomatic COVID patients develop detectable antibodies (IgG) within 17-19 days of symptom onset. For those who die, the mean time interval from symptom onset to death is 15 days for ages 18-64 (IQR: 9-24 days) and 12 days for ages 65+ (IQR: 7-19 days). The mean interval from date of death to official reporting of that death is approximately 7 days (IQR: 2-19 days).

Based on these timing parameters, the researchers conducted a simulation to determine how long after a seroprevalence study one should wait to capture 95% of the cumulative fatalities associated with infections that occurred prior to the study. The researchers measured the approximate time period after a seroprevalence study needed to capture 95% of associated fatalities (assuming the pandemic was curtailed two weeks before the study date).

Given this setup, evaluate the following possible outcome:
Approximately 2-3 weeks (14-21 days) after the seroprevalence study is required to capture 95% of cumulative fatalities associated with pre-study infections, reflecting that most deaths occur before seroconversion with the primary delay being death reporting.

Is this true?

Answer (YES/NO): NO